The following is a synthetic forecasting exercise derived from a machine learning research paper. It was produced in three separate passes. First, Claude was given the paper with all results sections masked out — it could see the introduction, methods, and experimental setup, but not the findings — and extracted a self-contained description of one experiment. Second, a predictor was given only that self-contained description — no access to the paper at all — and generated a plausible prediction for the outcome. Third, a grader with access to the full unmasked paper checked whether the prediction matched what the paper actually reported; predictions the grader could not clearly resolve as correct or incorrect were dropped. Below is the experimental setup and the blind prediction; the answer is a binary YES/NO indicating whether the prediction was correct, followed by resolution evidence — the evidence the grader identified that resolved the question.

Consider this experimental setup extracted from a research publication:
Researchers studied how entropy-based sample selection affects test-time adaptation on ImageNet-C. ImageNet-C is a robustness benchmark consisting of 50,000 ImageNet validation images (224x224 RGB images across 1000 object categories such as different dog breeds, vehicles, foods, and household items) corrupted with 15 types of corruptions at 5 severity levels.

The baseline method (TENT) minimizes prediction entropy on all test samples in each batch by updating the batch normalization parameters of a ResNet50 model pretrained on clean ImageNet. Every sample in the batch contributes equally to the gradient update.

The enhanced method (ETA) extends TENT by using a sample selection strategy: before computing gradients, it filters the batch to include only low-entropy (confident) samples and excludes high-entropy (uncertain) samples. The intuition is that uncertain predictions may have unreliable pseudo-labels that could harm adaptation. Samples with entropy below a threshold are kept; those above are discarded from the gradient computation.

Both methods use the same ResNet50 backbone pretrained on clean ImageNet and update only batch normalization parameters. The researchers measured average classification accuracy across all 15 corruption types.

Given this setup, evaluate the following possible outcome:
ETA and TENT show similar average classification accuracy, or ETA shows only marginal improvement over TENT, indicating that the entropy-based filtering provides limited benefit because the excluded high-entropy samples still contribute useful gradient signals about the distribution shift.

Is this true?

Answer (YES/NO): YES